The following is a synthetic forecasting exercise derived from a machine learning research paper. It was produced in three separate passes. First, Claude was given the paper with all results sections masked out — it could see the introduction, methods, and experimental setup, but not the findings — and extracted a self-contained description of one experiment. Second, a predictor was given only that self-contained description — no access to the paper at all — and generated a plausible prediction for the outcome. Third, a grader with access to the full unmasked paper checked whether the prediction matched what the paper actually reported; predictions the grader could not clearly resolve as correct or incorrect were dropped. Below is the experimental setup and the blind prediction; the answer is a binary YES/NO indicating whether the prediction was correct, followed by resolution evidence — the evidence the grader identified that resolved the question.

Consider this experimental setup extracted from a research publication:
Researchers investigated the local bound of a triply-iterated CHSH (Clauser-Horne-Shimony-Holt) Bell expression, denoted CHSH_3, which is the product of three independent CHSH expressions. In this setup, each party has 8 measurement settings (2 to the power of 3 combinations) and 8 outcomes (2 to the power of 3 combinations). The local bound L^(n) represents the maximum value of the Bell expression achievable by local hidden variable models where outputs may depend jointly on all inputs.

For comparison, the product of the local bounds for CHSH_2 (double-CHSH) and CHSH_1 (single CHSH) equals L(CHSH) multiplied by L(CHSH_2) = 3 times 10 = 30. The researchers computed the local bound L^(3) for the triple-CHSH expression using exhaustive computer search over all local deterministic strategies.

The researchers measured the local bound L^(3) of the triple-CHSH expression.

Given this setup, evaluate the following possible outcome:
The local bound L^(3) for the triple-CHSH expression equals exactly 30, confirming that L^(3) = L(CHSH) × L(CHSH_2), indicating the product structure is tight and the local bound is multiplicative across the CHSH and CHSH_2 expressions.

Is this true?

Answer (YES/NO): NO